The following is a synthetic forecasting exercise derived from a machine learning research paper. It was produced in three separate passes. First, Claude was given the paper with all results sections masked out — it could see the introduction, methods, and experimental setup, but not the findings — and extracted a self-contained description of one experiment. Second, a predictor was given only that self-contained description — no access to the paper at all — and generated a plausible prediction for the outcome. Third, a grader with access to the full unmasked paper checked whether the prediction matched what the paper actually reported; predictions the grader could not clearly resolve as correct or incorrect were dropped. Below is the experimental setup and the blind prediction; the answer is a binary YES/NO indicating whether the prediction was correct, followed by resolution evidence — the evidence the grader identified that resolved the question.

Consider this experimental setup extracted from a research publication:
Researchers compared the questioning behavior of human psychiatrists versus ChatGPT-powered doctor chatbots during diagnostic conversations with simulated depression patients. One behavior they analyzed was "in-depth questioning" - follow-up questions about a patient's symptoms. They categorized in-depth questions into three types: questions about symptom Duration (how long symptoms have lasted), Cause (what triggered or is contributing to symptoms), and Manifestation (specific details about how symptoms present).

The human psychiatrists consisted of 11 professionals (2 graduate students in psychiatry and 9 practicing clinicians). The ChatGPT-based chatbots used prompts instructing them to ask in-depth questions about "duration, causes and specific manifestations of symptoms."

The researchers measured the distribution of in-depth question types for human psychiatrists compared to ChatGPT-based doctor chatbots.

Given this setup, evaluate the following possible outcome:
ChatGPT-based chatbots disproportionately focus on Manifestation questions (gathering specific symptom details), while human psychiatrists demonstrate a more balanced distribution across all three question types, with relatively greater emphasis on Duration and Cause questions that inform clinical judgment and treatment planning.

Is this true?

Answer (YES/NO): NO